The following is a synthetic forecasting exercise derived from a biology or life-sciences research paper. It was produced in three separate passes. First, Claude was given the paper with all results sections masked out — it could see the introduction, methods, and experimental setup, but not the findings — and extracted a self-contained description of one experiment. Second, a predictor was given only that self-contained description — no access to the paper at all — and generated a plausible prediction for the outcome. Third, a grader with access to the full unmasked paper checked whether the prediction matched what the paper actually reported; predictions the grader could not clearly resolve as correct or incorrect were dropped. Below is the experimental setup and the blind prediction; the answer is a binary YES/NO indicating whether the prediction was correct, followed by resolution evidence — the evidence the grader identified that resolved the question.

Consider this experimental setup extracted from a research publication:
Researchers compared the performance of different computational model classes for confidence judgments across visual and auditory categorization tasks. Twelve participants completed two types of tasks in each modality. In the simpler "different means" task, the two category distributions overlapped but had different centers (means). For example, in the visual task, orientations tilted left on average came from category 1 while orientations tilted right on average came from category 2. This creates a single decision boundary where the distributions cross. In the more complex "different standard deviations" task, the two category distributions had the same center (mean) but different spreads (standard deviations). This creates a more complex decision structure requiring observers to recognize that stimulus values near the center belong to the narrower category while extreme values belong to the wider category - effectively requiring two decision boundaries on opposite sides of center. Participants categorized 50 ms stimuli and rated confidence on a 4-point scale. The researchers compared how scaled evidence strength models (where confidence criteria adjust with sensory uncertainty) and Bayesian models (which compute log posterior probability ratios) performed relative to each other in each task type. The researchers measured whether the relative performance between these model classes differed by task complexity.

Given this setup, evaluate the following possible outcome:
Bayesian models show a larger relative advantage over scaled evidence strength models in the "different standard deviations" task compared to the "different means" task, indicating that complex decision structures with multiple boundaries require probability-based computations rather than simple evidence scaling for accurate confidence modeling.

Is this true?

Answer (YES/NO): NO